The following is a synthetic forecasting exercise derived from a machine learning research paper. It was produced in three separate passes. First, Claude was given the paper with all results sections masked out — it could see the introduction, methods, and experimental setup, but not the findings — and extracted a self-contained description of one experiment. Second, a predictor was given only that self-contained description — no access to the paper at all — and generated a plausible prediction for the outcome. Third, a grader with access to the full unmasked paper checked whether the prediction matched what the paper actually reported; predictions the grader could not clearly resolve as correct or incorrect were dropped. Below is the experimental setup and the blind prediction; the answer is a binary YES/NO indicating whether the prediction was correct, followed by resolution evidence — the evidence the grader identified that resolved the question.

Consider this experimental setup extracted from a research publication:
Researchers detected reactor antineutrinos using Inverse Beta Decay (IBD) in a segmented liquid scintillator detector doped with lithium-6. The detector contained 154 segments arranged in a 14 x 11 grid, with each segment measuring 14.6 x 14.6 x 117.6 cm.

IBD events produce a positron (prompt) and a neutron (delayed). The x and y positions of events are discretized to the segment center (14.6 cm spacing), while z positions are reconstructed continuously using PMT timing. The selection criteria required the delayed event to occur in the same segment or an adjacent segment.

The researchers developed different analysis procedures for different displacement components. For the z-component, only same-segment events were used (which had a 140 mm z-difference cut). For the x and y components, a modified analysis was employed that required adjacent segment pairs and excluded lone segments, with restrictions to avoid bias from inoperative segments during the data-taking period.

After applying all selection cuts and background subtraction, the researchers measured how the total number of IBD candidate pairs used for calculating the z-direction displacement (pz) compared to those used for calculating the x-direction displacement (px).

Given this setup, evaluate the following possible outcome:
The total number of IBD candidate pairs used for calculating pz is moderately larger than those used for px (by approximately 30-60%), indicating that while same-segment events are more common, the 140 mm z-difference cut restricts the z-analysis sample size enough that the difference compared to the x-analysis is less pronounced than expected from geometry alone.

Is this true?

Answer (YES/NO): NO